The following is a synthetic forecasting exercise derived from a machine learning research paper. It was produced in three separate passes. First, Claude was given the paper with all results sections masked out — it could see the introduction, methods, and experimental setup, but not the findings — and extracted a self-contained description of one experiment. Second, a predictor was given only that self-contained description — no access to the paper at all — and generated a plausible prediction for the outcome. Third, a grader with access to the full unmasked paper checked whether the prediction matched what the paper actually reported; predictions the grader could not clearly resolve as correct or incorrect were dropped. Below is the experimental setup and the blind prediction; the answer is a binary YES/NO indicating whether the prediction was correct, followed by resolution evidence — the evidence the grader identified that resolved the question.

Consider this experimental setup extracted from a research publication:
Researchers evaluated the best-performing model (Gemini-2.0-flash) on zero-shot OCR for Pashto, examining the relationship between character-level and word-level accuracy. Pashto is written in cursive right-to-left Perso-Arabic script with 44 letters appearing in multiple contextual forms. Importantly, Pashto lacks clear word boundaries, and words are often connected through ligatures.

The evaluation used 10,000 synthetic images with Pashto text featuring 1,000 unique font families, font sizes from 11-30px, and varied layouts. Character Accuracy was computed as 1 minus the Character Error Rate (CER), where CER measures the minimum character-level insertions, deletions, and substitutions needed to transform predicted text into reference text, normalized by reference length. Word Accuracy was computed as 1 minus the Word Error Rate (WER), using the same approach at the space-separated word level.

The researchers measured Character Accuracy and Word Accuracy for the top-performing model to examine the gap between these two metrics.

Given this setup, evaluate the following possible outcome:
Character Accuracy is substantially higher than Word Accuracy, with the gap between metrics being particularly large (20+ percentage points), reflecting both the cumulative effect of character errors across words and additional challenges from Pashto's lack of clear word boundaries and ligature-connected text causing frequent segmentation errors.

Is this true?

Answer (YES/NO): YES